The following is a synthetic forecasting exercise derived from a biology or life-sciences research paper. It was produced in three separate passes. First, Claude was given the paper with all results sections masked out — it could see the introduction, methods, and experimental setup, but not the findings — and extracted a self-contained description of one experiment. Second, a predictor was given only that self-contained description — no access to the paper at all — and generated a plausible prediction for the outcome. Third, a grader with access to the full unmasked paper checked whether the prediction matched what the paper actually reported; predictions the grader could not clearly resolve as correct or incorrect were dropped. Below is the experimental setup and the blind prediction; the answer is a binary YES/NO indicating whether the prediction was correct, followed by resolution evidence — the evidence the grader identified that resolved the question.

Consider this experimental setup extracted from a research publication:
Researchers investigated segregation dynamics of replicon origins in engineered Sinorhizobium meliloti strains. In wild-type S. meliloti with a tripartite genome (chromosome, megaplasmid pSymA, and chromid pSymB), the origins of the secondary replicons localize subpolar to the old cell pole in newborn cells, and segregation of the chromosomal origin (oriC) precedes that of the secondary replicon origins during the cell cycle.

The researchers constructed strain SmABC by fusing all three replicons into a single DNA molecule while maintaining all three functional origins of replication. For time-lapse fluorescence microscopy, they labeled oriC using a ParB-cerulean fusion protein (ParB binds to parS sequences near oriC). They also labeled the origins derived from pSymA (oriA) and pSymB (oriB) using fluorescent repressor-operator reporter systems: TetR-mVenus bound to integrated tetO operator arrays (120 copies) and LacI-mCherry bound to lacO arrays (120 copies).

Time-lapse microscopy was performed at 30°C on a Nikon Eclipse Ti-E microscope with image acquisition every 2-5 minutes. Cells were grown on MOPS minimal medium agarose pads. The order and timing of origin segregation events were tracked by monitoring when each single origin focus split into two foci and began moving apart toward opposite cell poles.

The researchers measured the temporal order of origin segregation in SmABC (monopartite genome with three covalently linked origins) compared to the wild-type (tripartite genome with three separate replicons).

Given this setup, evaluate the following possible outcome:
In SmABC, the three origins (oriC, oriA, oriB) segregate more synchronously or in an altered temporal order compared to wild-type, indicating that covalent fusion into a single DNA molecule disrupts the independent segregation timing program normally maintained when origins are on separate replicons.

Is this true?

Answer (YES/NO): NO